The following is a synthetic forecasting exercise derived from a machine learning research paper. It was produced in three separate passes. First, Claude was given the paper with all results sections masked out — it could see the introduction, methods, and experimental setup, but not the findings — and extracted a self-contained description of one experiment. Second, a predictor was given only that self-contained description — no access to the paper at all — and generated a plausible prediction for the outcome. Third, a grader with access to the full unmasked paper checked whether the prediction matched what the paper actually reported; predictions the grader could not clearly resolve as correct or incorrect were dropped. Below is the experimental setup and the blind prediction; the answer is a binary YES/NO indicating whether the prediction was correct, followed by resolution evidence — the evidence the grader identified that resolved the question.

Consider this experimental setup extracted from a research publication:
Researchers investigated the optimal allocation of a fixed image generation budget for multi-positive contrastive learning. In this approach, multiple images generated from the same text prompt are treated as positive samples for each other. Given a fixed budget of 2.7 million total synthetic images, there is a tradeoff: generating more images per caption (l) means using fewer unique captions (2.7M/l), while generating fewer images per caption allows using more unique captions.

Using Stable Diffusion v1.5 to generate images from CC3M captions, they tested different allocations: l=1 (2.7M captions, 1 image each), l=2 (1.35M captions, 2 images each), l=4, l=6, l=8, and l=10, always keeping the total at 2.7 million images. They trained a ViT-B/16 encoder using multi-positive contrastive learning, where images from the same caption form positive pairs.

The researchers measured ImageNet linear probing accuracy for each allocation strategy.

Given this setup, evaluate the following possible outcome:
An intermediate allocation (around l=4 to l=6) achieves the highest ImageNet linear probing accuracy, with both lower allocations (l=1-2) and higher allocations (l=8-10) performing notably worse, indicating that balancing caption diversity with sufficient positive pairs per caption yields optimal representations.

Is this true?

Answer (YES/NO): NO